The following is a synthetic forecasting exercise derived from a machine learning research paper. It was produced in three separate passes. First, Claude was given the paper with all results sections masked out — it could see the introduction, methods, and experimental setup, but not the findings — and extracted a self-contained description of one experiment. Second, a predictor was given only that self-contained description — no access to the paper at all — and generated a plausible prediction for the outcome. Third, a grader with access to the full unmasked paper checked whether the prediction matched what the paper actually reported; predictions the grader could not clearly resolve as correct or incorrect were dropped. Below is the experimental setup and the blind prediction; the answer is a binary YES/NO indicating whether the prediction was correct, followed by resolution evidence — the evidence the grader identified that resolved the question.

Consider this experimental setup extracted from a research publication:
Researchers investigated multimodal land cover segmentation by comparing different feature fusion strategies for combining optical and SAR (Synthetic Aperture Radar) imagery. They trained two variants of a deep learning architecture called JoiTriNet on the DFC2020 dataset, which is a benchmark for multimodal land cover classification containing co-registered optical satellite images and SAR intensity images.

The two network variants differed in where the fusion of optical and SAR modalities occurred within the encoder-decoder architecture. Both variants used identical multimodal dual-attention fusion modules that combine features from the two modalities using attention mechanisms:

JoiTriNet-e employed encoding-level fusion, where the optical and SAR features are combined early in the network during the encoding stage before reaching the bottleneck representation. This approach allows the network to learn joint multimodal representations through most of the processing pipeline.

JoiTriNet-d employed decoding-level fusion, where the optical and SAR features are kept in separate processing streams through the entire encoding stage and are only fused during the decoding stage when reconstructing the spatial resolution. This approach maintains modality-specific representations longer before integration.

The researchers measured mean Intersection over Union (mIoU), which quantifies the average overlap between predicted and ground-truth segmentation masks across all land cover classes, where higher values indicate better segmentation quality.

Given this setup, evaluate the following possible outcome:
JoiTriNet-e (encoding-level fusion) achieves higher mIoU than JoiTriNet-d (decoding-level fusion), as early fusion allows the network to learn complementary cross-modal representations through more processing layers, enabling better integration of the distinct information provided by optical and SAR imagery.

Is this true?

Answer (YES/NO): NO